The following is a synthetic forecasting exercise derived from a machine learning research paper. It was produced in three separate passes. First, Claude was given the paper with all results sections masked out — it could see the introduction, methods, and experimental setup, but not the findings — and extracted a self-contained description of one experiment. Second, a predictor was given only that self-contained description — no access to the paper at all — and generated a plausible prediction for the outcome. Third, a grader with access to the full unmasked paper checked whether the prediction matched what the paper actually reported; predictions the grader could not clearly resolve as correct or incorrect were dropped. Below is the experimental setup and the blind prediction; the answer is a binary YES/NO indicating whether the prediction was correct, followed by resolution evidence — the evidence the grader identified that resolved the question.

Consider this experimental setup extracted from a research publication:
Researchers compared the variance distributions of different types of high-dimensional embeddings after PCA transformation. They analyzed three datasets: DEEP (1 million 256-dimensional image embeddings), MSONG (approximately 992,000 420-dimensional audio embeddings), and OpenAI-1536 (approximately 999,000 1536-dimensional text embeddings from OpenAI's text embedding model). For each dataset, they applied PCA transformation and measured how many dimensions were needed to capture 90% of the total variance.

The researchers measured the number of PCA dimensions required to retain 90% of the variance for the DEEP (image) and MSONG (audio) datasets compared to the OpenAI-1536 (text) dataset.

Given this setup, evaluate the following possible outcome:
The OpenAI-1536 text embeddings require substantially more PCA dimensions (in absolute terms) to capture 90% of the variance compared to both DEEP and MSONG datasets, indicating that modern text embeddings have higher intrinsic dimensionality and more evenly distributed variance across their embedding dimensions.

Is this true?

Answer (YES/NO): NO